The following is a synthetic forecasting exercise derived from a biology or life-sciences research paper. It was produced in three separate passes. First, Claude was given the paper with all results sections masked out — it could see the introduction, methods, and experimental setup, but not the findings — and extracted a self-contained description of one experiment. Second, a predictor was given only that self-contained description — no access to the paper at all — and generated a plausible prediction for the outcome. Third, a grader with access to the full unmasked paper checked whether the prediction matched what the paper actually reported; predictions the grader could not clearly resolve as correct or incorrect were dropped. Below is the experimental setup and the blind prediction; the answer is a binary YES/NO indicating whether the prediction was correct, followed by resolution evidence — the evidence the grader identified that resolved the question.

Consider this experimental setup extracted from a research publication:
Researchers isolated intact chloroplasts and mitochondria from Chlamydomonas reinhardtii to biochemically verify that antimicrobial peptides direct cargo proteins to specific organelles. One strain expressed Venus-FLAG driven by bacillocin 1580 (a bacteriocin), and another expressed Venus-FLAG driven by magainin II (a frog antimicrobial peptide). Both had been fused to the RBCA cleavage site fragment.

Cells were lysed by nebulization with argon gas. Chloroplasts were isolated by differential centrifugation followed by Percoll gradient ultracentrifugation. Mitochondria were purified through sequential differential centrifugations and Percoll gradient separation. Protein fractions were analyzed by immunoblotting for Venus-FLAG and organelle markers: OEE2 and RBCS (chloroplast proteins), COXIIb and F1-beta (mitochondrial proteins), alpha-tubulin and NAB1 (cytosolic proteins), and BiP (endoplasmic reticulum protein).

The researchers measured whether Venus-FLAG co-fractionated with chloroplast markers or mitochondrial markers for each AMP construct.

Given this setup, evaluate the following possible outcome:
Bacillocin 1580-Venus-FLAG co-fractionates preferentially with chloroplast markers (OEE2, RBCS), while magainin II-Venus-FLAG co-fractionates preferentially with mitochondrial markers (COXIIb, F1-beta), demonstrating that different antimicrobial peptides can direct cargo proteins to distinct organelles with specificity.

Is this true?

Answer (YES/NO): YES